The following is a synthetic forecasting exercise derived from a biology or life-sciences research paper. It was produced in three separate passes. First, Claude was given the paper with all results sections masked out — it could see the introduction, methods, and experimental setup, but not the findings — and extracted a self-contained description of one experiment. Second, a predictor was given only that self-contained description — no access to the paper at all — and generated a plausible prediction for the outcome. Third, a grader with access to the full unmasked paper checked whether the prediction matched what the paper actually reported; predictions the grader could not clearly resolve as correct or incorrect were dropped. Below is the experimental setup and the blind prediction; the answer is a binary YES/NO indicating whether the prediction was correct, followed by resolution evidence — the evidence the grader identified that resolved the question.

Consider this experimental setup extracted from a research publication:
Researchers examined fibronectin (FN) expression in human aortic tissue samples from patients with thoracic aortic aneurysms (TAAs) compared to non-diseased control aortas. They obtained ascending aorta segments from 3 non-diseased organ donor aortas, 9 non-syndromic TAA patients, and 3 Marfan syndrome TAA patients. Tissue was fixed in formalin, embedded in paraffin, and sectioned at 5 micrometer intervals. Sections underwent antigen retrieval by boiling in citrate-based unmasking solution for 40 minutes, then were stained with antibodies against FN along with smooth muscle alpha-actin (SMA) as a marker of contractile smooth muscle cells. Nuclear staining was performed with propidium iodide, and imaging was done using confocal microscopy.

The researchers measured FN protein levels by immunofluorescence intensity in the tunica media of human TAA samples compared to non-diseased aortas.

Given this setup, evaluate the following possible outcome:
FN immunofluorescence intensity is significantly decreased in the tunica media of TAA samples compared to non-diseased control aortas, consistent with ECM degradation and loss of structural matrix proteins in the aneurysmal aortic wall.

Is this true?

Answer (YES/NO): NO